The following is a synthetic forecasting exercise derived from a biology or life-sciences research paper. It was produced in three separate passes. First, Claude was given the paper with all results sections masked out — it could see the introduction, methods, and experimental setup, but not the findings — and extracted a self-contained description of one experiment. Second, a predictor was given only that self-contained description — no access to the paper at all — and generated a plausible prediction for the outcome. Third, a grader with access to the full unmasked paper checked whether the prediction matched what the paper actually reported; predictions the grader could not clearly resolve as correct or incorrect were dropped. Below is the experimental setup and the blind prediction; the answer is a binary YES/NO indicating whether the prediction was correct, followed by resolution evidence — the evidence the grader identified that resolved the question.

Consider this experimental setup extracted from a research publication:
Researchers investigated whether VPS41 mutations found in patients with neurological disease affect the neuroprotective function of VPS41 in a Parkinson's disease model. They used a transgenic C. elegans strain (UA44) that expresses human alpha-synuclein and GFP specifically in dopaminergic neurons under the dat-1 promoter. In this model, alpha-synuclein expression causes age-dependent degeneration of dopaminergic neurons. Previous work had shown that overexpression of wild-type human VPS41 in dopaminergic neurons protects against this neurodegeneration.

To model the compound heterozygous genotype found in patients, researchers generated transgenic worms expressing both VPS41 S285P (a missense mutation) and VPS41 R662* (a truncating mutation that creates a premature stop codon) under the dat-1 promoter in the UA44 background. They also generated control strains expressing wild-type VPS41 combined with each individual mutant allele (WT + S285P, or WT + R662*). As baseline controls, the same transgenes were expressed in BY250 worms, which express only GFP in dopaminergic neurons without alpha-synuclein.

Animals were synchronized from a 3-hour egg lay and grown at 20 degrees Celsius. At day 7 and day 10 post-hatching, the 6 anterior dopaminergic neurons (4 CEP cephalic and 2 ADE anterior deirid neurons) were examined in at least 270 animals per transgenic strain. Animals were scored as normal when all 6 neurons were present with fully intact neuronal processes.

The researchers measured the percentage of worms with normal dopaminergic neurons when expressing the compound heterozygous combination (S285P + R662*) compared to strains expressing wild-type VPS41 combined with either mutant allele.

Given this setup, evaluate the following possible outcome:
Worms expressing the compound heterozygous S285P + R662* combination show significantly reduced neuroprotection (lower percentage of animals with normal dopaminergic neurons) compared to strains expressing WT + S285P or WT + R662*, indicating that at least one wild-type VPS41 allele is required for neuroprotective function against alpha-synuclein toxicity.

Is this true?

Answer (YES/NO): YES